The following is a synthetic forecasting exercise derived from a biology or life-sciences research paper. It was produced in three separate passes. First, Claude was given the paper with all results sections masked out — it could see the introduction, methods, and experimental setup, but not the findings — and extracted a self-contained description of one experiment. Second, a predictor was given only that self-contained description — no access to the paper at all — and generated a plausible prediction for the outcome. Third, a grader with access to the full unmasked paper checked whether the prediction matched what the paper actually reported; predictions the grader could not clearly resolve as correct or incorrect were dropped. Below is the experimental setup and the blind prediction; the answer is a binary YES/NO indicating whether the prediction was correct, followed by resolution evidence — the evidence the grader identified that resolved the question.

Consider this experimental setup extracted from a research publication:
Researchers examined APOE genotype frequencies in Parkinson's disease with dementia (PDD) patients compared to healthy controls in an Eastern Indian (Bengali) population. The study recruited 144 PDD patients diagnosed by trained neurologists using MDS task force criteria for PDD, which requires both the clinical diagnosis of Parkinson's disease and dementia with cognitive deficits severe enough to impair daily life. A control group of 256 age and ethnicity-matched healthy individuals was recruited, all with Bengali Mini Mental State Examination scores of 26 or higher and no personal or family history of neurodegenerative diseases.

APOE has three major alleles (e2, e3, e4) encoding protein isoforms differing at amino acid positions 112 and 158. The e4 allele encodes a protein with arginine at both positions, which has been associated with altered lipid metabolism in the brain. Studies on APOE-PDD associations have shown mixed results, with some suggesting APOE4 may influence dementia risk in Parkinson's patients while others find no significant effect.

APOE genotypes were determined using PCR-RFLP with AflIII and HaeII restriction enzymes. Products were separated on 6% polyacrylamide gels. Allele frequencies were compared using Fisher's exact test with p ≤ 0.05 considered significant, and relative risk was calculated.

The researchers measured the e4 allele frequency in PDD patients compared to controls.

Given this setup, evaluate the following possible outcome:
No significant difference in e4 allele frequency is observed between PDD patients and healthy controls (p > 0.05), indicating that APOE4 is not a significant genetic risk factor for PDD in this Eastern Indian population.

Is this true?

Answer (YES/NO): NO